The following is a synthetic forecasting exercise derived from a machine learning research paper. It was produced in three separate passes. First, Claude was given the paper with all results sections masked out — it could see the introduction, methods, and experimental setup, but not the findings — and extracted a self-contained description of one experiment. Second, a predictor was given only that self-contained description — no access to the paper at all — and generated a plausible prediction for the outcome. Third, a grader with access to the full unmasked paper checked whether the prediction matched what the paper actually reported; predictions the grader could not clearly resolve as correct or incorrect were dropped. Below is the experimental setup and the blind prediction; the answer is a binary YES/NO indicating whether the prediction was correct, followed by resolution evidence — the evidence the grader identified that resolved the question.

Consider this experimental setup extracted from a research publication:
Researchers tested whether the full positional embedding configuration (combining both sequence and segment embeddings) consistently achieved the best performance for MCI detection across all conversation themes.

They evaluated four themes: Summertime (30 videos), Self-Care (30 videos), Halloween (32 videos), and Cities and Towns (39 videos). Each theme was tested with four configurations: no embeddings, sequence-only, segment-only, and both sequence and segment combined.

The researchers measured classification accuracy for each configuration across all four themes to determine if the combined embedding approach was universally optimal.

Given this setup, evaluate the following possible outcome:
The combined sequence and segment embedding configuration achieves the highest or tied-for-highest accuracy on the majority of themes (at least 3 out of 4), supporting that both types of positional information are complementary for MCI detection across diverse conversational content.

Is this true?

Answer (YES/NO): YES